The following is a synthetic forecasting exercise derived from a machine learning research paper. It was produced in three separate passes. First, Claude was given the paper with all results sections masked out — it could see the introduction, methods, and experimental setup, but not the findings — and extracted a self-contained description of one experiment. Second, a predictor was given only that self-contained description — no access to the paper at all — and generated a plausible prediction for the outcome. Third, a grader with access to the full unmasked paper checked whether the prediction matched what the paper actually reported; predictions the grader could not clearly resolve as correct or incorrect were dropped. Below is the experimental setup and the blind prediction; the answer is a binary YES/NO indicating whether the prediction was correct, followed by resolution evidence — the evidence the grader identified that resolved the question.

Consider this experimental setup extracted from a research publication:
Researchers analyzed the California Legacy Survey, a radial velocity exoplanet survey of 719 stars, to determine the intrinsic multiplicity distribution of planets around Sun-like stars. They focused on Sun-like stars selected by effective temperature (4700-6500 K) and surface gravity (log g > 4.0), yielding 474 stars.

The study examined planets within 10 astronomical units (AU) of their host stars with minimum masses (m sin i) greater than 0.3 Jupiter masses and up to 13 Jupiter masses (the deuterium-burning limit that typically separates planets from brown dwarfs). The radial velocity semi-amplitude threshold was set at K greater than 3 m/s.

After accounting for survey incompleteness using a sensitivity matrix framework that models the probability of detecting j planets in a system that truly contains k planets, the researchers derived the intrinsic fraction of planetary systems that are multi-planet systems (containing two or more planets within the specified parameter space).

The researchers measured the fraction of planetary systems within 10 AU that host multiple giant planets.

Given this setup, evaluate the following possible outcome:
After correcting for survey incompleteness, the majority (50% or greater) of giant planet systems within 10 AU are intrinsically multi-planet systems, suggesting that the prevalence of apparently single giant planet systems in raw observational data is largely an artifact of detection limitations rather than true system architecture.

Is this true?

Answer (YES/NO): NO